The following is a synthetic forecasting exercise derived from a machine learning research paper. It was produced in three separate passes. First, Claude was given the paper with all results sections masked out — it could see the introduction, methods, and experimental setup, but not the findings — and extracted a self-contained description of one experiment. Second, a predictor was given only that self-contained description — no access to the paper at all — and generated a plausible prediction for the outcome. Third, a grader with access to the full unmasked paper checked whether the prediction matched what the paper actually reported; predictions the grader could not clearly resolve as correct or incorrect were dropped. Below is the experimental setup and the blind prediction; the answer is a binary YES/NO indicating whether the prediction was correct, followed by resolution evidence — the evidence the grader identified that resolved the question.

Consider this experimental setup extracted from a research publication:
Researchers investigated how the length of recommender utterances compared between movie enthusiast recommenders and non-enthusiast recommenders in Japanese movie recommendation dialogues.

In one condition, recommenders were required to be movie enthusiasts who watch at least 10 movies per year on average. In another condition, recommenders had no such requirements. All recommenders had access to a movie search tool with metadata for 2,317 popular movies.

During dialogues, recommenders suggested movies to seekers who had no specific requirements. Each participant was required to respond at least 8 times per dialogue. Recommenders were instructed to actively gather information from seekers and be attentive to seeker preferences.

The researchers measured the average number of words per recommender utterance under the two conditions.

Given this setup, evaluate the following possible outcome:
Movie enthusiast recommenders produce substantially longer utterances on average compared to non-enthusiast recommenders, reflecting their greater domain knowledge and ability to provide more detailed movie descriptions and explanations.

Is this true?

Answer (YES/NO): NO